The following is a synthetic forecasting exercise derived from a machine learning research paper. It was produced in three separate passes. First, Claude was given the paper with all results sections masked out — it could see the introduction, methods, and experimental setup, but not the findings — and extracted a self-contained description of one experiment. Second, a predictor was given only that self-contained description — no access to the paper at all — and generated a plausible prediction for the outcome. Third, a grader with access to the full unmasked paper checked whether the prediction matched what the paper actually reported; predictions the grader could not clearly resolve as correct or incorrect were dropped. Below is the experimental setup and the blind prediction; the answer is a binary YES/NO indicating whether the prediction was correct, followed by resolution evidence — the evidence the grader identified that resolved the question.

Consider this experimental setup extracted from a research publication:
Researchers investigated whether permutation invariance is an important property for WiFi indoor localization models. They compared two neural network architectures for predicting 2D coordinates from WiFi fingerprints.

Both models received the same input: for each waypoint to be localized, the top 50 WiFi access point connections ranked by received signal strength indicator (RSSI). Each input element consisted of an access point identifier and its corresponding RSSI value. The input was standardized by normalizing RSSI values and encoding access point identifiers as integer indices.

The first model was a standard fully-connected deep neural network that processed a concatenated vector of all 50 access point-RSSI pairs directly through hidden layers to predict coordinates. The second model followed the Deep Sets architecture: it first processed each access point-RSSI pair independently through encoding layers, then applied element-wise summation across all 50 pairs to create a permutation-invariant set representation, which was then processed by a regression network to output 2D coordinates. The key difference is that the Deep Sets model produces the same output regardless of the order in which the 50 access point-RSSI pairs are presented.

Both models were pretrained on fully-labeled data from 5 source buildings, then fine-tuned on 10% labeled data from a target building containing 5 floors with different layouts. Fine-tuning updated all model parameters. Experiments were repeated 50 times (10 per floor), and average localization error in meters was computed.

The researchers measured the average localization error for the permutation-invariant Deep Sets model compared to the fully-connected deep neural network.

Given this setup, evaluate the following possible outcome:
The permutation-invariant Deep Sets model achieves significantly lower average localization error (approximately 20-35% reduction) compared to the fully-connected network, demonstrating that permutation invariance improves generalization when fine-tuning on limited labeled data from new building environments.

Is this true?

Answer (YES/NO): NO